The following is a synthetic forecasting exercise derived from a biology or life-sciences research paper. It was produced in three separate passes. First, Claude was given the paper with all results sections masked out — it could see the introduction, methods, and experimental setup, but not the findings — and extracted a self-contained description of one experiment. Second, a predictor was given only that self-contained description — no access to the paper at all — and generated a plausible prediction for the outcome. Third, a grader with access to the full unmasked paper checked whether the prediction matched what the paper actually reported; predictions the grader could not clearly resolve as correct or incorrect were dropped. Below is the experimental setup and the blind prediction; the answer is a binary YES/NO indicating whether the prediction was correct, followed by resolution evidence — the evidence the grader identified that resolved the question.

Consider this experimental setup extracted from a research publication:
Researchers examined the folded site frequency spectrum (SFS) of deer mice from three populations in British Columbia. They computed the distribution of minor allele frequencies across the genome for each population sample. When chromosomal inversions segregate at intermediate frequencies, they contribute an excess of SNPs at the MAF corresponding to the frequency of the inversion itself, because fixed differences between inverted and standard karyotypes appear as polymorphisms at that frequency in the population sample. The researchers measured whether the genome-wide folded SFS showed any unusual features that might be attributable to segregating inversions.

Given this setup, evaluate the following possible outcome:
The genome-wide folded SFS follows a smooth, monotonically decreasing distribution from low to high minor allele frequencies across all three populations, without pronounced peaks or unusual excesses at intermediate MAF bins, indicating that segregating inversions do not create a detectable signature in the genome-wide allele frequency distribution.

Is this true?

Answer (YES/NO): NO